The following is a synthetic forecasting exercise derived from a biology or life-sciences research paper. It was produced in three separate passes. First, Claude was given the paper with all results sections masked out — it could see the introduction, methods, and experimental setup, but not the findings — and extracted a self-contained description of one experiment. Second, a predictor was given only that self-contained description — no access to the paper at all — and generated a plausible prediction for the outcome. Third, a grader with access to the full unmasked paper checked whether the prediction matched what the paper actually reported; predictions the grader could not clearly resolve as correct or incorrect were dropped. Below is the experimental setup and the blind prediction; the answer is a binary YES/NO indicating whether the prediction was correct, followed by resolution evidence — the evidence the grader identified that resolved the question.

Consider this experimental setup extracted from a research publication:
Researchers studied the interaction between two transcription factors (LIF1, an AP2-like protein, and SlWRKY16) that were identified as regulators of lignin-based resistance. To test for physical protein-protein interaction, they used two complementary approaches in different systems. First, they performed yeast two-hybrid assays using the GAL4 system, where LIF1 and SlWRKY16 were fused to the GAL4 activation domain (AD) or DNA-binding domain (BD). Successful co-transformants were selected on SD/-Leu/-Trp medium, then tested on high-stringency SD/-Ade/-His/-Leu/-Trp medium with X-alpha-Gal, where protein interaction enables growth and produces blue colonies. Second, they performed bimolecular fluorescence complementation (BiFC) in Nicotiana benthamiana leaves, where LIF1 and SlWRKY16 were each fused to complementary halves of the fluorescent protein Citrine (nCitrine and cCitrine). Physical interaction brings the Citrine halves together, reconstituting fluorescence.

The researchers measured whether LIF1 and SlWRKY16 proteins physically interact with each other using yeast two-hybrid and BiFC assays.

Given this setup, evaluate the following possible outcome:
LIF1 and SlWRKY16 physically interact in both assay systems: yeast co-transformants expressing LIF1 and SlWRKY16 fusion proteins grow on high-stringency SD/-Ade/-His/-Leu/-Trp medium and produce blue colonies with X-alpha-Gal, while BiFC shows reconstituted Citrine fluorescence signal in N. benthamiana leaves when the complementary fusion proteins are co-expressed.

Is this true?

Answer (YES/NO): YES